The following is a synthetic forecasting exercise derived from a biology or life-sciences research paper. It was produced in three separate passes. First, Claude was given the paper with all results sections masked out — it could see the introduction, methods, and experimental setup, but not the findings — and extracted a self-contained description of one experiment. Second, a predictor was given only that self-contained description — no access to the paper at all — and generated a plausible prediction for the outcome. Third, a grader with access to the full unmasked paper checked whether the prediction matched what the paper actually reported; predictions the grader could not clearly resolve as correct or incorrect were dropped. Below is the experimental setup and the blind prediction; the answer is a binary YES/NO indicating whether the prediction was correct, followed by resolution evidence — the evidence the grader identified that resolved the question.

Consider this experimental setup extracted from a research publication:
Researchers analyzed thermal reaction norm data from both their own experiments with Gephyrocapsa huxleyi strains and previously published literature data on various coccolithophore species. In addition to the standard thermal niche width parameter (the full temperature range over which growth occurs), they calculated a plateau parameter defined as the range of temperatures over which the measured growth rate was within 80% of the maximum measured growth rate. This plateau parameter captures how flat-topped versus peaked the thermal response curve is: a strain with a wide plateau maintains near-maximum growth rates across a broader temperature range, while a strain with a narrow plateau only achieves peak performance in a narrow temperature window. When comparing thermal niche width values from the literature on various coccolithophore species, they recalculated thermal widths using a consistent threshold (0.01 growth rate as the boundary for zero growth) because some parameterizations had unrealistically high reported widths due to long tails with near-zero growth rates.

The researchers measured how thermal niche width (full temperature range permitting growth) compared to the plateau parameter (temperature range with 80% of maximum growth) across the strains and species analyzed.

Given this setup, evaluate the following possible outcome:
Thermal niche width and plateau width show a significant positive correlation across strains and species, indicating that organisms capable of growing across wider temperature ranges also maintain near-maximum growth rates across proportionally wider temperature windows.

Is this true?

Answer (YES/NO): NO